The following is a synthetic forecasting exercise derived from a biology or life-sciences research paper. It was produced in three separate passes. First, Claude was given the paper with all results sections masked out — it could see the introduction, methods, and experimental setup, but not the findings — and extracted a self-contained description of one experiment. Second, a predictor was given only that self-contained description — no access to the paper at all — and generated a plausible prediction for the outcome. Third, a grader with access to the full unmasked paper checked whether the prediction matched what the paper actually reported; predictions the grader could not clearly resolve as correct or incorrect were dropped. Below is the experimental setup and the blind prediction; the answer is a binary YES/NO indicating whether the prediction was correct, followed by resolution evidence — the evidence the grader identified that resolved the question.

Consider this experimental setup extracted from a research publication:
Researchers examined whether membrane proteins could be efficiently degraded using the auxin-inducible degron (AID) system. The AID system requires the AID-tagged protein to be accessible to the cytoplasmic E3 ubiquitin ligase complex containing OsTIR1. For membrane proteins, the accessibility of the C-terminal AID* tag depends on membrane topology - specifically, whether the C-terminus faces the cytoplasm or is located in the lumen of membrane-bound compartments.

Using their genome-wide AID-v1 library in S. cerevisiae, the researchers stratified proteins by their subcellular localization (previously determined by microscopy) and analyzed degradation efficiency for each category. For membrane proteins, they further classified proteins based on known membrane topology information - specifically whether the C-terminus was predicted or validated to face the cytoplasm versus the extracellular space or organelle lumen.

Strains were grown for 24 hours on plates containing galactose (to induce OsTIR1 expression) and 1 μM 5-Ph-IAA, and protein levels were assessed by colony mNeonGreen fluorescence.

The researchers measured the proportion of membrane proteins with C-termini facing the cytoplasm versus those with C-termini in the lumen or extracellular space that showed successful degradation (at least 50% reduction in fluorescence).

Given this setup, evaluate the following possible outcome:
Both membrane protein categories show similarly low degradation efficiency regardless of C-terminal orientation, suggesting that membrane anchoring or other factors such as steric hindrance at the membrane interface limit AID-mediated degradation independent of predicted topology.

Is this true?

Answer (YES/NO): NO